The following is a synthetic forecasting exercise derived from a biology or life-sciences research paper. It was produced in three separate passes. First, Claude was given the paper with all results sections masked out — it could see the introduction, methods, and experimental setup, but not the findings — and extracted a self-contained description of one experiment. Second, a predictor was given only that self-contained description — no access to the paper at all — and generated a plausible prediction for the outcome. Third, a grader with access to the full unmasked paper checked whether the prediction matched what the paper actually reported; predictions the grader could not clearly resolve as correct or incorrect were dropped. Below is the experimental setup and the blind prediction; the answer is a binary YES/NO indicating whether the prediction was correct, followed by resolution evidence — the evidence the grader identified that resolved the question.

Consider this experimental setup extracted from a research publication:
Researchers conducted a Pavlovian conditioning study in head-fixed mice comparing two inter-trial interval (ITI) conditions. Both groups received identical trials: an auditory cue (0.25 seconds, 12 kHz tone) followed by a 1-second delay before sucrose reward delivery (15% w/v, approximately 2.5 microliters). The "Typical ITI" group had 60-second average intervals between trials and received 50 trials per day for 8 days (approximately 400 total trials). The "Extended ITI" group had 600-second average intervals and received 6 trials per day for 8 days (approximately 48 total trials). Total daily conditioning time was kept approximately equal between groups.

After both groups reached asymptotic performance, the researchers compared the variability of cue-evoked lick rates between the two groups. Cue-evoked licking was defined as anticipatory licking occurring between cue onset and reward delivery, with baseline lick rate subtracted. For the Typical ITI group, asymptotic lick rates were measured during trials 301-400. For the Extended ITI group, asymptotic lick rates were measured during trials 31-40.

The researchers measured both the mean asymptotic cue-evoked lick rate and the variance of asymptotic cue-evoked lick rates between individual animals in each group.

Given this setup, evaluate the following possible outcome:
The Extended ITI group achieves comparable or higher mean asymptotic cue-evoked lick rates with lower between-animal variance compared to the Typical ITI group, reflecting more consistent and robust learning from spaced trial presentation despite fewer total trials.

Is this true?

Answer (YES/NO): YES